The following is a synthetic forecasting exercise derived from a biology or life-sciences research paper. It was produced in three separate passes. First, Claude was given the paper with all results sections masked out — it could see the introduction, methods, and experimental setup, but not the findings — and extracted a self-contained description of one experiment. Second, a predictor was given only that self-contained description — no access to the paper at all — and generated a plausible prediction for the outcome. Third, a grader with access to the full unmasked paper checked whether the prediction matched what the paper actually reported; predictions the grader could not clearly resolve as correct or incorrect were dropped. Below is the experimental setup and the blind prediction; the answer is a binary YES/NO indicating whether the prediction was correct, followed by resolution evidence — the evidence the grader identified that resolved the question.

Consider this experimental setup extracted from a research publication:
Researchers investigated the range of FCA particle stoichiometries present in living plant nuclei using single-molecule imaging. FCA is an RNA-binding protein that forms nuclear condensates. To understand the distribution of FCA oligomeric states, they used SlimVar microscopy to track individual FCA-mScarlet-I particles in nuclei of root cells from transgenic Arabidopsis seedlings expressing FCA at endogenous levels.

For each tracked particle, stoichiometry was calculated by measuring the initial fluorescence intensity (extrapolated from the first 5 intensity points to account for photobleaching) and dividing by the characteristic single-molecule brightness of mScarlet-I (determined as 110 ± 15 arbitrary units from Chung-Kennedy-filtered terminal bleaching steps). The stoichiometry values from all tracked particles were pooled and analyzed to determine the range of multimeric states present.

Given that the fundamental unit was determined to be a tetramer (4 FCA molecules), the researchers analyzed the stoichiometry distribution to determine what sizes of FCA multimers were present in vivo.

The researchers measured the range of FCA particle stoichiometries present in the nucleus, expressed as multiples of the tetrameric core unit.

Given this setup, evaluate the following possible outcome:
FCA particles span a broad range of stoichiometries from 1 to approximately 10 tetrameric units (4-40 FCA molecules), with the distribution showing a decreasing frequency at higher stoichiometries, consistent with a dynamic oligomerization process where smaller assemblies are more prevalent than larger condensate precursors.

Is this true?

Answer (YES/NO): NO